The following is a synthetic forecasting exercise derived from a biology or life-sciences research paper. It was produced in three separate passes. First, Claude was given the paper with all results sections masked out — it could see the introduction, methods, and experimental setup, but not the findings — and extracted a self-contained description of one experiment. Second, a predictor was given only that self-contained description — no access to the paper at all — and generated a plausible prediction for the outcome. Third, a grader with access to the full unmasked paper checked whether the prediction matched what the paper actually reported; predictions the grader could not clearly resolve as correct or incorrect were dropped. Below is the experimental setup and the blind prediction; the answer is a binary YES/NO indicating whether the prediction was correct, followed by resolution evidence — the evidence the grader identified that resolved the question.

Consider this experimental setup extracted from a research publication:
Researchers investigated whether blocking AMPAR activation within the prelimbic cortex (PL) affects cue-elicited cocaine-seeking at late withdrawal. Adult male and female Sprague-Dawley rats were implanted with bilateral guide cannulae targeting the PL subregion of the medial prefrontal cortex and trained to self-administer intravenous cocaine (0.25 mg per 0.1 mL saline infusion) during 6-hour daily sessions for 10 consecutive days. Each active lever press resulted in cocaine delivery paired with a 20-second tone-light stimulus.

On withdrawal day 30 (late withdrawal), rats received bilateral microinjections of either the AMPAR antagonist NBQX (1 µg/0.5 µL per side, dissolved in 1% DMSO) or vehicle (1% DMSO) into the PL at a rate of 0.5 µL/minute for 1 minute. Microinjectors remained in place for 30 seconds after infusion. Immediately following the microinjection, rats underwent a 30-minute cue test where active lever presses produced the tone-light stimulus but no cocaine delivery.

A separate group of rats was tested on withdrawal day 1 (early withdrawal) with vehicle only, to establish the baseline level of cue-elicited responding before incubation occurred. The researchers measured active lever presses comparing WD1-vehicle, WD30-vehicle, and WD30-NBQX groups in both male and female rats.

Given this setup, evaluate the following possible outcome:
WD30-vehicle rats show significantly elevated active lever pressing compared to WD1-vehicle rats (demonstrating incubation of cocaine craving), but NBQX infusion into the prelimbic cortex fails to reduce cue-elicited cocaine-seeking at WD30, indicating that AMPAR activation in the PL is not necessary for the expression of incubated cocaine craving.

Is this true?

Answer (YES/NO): NO